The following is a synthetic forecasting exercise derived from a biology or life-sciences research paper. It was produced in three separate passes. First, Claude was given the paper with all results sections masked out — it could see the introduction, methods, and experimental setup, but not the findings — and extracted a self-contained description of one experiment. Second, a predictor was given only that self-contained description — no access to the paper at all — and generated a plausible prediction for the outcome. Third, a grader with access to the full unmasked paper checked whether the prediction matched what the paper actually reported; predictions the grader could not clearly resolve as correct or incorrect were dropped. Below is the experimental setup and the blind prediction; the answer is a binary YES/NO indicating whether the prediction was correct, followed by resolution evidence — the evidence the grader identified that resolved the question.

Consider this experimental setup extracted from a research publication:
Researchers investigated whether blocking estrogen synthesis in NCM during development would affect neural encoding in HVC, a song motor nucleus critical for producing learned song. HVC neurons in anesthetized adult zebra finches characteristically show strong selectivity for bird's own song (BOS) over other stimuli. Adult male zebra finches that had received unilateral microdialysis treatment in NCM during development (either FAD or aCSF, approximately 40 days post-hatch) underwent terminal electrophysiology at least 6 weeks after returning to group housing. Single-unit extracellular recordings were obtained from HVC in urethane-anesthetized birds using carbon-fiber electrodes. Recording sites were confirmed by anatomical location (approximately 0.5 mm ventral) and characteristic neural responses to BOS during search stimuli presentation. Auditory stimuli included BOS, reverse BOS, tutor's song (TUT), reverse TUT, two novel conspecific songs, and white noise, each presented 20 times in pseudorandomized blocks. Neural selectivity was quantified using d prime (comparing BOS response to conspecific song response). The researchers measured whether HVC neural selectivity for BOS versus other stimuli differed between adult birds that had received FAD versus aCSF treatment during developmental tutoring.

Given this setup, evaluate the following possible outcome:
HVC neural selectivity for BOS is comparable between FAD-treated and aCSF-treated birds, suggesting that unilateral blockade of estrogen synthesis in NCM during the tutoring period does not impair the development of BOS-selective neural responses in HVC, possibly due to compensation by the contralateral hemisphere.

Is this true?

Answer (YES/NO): YES